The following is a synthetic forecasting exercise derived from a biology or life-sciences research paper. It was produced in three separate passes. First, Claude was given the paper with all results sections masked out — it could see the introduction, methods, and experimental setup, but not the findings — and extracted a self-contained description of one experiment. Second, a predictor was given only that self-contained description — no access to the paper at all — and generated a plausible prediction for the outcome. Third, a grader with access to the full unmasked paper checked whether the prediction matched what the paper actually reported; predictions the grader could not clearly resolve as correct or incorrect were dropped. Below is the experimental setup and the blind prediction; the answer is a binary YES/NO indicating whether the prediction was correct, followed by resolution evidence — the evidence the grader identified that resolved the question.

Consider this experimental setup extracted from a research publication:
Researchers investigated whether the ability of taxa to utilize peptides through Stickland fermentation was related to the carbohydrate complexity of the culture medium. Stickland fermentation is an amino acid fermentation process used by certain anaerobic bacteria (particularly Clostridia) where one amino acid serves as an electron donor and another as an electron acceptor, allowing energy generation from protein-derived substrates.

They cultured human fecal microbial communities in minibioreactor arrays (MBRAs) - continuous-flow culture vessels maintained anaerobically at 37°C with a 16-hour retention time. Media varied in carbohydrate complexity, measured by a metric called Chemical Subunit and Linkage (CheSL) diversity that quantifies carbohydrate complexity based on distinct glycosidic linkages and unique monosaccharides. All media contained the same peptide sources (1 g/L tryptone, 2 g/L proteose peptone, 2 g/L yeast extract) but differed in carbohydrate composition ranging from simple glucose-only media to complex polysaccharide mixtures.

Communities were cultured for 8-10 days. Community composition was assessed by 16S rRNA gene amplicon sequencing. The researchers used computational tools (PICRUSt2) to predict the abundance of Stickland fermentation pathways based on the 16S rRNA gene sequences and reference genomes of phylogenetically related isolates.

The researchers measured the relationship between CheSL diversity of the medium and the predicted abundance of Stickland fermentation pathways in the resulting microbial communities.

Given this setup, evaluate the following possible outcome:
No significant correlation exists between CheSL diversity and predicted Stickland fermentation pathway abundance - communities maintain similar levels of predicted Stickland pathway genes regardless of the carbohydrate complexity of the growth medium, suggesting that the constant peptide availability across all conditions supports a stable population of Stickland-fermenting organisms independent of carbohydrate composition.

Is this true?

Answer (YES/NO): NO